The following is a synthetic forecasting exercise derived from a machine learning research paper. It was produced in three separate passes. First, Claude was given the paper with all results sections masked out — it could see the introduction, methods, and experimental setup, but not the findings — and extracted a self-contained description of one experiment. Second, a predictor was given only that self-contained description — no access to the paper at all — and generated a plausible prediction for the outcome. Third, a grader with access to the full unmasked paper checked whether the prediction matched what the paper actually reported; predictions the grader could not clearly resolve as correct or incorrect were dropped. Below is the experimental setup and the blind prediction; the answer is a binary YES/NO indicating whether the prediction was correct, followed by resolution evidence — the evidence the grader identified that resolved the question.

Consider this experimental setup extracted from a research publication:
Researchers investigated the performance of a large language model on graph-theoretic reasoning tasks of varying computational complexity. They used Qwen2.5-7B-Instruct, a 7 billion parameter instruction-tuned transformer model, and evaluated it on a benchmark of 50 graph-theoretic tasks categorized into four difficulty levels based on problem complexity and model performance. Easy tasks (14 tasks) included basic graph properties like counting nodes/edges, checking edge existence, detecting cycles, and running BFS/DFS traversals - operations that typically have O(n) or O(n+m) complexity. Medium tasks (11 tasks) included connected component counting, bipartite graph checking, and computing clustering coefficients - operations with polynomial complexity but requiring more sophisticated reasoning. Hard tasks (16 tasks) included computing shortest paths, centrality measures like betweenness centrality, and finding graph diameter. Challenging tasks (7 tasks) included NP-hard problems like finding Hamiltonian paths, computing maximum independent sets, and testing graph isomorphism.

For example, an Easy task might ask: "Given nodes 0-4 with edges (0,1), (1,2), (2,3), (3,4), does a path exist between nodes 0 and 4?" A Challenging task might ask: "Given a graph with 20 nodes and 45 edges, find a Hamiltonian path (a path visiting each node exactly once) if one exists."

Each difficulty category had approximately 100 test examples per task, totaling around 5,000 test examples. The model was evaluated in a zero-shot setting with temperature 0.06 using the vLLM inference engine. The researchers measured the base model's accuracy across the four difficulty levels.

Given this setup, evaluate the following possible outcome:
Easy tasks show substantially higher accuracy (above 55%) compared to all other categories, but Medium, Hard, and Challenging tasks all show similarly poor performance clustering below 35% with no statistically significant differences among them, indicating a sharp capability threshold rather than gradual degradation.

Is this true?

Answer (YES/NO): NO